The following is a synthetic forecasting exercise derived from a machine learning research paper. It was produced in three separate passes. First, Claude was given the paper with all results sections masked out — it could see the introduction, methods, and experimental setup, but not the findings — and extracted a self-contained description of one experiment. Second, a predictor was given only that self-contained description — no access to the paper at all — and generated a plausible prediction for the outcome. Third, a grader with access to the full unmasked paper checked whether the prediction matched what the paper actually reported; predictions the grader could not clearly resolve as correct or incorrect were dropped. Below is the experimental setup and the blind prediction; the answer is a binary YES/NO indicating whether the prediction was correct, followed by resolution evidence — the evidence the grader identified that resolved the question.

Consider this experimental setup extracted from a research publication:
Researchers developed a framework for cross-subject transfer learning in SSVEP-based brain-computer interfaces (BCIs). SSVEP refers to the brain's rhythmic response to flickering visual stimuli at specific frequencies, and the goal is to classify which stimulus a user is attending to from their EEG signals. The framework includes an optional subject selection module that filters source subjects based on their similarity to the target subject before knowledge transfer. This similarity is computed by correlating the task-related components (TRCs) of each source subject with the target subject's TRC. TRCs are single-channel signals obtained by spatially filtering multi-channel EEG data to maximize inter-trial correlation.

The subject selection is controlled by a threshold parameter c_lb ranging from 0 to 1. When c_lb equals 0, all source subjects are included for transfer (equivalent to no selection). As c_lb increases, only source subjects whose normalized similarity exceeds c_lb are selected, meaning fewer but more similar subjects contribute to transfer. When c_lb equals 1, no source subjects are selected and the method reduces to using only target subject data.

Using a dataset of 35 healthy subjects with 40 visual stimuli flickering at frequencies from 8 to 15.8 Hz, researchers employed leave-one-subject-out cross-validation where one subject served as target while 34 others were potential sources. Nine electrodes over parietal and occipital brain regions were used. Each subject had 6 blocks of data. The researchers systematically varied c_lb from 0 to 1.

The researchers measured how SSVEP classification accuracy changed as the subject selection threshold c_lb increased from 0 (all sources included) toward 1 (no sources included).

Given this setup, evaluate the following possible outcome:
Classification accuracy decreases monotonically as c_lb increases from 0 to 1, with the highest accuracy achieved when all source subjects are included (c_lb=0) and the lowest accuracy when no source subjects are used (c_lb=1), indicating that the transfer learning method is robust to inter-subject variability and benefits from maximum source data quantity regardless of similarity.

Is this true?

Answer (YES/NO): NO